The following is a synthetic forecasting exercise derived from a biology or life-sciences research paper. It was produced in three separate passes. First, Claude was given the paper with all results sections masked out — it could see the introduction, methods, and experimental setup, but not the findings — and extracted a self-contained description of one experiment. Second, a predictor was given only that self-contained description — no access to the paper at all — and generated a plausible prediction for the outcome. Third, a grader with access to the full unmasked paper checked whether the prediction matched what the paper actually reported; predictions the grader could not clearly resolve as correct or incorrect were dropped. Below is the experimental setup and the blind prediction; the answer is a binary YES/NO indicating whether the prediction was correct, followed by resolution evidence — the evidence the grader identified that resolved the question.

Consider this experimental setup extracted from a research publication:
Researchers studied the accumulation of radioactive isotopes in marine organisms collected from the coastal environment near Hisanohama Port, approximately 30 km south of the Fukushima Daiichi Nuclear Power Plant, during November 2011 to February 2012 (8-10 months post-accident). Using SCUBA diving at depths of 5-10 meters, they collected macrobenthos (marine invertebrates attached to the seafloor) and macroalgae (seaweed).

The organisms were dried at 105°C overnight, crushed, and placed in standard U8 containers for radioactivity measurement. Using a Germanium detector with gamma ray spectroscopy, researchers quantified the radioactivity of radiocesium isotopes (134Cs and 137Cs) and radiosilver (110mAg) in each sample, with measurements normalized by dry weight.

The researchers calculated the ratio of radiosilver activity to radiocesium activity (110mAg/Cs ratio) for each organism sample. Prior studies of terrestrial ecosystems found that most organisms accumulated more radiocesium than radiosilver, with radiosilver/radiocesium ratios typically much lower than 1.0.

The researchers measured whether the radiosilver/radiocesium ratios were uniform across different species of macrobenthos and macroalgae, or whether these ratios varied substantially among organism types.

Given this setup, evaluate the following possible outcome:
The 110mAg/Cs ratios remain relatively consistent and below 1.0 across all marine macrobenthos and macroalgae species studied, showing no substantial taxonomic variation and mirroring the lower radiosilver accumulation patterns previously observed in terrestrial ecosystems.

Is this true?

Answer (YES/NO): NO